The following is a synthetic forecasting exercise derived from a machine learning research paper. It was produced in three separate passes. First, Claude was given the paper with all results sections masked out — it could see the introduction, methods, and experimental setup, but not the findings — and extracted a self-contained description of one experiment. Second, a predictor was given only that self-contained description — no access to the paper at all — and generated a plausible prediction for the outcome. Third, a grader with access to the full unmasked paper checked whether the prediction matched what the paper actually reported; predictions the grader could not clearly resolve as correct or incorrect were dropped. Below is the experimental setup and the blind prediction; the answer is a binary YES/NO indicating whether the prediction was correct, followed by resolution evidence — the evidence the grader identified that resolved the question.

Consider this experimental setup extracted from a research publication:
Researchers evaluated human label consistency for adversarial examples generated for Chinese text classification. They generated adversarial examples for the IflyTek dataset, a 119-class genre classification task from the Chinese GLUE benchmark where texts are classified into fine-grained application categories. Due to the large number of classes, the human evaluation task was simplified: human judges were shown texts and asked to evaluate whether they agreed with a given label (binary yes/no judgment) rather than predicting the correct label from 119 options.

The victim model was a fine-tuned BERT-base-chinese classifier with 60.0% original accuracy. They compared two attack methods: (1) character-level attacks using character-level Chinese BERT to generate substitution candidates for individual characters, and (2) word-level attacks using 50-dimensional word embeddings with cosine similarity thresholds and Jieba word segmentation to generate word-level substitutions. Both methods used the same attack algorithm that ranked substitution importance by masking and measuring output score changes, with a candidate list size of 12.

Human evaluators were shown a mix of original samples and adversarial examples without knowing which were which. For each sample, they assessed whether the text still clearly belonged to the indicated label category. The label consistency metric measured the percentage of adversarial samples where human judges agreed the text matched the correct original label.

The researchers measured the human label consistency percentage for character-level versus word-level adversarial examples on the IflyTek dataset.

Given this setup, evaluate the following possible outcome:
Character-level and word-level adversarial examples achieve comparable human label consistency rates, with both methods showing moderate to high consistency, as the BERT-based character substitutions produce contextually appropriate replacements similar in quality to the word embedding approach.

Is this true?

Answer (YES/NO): YES